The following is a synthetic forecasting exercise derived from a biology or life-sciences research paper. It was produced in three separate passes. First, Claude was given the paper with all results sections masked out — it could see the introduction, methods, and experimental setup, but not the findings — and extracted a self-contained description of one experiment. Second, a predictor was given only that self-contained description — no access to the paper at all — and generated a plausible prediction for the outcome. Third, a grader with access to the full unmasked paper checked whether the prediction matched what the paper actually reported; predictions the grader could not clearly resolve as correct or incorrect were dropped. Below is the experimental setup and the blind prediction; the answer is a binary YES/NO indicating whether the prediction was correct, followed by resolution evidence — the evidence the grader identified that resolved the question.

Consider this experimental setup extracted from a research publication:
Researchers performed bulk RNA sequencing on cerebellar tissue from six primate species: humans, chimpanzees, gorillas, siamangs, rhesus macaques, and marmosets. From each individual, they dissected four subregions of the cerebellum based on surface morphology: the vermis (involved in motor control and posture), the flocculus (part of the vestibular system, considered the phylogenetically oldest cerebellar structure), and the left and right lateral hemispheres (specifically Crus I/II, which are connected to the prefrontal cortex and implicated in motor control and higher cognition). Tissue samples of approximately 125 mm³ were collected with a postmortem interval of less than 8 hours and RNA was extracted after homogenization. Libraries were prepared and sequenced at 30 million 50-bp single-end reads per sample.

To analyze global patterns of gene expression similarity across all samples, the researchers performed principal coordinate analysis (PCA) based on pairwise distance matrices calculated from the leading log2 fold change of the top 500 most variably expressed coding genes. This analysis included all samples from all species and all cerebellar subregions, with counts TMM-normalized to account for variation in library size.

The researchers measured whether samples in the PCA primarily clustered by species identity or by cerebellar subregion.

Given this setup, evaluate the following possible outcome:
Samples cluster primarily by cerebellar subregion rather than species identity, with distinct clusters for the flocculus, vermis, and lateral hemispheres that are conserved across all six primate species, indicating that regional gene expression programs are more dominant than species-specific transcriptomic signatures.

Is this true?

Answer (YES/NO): NO